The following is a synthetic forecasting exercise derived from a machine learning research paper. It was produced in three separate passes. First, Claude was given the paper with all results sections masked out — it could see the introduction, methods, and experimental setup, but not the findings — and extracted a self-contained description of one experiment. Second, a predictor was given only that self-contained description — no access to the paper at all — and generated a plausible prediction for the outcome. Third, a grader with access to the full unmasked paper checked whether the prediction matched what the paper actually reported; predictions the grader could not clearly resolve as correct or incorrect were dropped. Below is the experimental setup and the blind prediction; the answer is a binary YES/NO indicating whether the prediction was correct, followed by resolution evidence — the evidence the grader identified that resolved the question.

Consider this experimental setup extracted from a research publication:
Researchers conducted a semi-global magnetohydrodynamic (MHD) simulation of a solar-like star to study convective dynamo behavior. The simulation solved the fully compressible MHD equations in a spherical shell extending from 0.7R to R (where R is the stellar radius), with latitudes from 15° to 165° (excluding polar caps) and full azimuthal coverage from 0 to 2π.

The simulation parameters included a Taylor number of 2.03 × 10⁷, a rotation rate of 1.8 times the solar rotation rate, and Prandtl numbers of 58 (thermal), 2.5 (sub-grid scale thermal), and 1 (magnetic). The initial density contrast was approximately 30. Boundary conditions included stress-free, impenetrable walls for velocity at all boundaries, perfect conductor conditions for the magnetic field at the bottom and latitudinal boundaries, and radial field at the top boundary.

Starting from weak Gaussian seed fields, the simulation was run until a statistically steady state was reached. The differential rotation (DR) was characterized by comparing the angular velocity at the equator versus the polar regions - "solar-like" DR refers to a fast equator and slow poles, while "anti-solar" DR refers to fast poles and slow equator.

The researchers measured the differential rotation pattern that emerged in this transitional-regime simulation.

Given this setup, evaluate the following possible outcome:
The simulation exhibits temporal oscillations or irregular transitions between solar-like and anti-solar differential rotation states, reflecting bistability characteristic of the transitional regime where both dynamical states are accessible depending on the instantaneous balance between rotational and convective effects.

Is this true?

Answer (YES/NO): NO